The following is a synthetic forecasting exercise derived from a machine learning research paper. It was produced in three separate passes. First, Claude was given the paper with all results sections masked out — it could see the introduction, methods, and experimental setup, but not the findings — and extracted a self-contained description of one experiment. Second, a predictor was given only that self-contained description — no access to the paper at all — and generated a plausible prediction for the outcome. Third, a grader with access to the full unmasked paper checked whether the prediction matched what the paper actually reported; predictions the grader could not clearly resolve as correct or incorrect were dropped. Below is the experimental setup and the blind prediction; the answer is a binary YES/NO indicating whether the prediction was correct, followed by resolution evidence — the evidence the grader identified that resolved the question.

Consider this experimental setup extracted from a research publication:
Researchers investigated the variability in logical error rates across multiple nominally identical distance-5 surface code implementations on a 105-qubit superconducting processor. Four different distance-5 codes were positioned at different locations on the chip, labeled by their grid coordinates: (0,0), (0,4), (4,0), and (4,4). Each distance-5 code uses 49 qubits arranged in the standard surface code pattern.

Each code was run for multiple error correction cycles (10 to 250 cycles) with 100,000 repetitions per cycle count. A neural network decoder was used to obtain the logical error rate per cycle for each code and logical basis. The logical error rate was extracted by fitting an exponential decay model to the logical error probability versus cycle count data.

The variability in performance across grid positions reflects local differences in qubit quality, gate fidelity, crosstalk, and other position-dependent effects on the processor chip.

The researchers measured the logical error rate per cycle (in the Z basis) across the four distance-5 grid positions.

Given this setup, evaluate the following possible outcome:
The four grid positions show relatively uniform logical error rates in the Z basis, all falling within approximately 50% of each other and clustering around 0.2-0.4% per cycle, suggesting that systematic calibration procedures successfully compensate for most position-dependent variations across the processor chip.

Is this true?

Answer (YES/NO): YES